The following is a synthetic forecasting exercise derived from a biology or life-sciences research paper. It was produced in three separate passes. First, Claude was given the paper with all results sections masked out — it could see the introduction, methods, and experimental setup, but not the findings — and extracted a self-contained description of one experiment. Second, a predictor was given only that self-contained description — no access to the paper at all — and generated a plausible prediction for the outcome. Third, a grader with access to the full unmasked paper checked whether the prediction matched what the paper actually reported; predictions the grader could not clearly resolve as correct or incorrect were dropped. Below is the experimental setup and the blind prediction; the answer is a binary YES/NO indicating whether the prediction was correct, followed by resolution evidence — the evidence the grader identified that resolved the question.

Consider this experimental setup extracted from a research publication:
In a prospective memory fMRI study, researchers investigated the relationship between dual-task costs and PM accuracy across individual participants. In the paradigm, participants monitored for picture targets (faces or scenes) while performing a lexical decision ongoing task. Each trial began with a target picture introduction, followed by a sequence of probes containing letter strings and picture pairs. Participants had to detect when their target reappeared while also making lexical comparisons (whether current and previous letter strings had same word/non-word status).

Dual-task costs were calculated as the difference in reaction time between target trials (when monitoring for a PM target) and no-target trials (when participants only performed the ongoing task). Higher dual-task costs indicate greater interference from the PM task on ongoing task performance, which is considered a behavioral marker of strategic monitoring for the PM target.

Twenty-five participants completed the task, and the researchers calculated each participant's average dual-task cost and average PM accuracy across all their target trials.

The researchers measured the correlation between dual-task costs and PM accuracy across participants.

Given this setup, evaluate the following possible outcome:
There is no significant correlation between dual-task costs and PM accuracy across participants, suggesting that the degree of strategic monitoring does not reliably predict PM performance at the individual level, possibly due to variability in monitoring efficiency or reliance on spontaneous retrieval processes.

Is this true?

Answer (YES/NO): NO